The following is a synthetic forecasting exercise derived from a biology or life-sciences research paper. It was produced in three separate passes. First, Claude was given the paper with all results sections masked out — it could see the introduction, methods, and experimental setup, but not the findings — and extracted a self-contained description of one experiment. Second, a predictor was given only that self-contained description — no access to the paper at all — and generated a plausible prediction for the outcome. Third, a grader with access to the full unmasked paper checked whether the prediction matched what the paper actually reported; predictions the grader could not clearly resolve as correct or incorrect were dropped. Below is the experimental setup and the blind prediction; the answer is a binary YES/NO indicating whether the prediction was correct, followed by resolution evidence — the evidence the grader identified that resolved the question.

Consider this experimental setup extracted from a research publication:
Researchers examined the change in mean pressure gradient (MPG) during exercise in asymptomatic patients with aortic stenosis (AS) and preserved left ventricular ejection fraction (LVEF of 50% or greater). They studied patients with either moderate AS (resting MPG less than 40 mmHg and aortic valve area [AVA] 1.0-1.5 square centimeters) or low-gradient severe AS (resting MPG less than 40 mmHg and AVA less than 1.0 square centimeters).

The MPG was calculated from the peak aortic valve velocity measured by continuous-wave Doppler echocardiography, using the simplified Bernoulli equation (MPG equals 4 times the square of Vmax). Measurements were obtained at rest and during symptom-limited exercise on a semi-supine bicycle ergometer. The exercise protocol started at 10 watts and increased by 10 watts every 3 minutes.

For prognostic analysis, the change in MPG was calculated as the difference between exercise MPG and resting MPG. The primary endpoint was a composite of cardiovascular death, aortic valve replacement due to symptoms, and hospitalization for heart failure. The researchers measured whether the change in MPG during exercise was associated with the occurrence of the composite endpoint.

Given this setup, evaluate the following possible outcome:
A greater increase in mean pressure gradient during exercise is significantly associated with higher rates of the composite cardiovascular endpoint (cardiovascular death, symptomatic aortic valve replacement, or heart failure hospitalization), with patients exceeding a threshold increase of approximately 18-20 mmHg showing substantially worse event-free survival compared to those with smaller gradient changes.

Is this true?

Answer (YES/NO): NO